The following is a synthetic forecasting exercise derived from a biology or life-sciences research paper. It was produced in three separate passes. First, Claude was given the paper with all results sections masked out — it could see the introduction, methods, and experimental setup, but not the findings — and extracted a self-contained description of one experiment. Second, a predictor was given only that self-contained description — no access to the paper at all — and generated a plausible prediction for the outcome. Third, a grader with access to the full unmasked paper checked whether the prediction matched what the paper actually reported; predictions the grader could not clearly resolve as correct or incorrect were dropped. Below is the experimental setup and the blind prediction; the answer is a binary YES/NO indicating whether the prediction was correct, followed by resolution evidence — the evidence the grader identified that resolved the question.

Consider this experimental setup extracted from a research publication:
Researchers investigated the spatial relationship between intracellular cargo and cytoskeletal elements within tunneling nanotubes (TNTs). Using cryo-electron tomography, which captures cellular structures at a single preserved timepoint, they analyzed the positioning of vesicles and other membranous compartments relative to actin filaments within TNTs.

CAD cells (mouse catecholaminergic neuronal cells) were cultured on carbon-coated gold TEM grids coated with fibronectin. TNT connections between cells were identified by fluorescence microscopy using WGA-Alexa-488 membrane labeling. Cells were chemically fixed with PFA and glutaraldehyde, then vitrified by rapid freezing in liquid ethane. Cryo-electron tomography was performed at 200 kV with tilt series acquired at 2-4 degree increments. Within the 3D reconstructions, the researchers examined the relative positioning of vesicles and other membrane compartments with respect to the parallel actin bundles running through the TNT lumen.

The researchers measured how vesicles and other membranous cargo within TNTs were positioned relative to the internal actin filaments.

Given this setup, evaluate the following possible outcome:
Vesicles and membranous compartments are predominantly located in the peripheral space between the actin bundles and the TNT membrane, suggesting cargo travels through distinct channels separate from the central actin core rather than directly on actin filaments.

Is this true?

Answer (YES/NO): NO